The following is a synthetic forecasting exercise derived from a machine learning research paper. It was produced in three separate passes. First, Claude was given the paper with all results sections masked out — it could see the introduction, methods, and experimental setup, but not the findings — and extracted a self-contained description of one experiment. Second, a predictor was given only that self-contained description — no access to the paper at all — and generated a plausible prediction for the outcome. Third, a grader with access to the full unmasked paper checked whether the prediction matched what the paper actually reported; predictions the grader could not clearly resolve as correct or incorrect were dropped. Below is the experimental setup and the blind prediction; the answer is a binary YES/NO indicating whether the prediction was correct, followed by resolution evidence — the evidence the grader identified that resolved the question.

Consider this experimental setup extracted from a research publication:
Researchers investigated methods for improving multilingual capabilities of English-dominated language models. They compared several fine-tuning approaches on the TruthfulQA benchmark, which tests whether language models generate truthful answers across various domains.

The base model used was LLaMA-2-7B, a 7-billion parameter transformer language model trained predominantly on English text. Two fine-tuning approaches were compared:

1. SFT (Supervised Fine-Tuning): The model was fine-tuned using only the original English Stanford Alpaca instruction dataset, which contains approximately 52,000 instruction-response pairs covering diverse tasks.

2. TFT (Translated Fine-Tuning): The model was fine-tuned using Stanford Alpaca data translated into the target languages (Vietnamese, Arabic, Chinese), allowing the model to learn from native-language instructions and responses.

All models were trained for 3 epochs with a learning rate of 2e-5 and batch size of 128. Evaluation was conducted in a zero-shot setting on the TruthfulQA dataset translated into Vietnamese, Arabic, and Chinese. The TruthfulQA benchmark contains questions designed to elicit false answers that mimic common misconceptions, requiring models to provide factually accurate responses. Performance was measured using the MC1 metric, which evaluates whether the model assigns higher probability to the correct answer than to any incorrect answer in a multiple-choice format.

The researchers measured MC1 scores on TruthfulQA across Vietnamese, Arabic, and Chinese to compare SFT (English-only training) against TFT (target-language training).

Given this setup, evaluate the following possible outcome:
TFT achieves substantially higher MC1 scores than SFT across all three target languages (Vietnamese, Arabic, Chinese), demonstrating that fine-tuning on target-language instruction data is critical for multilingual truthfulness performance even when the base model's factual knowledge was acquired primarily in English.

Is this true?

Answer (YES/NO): NO